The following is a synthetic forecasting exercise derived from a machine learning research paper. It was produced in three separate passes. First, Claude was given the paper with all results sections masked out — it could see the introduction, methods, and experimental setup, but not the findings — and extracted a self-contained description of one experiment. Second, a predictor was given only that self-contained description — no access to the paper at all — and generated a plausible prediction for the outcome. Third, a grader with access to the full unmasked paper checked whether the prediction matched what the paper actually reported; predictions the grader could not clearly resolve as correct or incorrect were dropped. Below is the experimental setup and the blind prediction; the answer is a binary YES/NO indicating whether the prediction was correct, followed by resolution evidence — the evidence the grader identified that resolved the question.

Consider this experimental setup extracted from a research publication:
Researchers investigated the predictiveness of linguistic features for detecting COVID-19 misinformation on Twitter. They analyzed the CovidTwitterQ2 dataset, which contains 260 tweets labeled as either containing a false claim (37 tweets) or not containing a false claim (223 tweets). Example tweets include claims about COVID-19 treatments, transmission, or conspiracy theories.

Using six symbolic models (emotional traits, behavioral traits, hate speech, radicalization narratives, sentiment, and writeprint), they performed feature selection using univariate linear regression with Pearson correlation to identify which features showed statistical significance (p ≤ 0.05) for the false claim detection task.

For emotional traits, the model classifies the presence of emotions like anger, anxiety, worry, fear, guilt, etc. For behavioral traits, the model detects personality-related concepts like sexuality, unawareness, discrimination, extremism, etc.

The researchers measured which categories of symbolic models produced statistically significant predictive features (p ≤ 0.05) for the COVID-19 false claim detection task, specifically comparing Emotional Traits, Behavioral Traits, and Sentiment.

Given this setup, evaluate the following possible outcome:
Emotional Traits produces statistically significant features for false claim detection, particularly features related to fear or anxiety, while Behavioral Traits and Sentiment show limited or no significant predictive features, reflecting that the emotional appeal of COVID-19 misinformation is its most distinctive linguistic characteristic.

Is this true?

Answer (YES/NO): NO